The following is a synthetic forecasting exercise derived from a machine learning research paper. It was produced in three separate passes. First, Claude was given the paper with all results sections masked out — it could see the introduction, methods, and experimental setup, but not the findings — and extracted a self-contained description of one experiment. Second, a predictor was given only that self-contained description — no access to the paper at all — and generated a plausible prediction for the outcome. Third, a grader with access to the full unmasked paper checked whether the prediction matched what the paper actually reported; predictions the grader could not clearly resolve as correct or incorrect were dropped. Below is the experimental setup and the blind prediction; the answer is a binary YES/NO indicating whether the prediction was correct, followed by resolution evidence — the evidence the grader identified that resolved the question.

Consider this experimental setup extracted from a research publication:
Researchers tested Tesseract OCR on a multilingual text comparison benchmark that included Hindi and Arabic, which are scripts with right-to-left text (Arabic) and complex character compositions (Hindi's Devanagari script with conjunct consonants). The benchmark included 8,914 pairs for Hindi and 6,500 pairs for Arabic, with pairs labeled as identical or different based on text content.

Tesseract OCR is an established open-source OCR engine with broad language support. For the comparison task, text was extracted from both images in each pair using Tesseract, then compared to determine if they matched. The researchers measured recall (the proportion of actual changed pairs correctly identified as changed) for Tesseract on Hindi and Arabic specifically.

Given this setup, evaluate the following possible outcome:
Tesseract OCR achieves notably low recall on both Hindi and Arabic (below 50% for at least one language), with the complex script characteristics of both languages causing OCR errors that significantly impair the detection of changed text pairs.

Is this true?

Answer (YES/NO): NO